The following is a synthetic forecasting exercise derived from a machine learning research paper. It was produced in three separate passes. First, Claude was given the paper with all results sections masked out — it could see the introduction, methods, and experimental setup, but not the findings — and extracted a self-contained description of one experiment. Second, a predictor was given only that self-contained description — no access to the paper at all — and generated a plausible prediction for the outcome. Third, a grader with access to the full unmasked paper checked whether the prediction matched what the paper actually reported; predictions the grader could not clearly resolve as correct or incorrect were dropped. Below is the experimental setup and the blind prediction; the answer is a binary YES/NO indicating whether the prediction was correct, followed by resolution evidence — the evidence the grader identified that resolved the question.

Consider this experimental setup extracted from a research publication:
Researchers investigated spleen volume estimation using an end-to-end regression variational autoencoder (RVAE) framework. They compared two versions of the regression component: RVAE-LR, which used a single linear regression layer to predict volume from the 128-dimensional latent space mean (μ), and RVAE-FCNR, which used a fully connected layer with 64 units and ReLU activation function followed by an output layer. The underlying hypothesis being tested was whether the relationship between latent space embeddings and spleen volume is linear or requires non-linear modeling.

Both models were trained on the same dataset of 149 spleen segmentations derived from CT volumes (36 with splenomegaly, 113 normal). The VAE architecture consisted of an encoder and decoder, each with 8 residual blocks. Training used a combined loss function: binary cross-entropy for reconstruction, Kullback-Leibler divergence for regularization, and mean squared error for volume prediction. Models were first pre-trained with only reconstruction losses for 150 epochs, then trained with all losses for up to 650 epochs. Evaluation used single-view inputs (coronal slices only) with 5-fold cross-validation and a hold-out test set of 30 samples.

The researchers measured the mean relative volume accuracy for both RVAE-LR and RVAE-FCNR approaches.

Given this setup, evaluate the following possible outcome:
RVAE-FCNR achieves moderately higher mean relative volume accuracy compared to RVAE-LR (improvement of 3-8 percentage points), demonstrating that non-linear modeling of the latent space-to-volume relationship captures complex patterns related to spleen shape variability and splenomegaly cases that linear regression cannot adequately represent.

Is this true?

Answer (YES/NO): NO